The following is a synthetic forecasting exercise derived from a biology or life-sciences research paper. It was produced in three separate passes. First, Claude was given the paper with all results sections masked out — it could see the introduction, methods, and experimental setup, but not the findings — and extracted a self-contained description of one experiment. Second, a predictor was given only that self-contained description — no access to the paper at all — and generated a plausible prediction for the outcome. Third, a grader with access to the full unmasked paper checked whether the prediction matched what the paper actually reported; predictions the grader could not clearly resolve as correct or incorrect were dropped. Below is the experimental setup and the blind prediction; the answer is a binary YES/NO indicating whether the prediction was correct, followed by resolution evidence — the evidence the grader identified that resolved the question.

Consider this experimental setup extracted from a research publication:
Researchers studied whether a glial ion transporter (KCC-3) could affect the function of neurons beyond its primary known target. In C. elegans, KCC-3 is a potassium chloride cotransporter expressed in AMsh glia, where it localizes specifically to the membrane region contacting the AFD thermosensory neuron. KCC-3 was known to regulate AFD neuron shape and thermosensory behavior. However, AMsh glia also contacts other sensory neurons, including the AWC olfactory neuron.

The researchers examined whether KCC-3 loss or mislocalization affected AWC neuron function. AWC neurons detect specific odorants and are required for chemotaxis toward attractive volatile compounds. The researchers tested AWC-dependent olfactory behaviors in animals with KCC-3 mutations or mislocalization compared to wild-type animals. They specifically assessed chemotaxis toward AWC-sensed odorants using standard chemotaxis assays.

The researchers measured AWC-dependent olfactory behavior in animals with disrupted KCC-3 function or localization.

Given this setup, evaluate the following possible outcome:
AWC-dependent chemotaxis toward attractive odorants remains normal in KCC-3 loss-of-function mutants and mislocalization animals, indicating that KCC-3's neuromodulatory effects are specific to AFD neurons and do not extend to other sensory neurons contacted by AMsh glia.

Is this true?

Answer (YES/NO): NO